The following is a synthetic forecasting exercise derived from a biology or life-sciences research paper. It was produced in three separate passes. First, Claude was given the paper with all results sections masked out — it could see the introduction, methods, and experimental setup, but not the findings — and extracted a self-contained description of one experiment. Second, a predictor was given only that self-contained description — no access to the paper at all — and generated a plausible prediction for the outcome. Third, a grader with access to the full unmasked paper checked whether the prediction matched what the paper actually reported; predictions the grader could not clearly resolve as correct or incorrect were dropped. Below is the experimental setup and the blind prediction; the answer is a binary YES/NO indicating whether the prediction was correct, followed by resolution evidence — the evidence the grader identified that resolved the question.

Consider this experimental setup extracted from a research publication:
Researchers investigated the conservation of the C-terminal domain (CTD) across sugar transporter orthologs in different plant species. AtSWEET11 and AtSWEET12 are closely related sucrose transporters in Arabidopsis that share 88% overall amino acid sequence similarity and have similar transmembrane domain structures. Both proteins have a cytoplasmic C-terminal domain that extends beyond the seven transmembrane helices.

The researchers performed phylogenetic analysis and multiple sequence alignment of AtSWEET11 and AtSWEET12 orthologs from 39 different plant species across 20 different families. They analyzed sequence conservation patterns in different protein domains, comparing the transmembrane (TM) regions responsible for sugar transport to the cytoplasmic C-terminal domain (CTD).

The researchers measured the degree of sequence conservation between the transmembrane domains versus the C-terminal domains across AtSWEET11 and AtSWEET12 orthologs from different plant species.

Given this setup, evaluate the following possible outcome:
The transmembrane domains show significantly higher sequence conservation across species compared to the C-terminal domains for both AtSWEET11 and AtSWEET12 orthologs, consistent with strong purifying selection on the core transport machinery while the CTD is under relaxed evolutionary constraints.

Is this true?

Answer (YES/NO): YES